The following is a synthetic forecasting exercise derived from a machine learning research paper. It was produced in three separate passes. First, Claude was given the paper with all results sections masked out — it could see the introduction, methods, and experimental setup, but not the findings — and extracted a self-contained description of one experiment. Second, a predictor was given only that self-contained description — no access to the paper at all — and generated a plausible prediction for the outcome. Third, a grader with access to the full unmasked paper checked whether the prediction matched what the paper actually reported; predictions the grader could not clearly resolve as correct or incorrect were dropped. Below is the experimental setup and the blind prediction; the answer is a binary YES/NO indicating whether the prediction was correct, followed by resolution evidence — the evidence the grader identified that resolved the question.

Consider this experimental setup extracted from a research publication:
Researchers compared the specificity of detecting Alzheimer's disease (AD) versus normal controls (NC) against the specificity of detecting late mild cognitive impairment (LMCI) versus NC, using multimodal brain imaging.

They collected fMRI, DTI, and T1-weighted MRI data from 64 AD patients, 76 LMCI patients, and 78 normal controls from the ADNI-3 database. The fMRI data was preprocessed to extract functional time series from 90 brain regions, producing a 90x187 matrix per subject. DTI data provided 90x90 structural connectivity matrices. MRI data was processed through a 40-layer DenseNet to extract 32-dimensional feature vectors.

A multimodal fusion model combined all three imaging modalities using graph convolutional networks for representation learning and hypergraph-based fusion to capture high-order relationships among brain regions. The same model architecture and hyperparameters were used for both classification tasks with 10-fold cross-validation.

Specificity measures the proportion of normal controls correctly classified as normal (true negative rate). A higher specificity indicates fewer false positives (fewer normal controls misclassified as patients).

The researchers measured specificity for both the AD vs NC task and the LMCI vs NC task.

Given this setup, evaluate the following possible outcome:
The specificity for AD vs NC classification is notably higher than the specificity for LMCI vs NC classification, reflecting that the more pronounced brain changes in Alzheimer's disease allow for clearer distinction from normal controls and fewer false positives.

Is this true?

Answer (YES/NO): YES